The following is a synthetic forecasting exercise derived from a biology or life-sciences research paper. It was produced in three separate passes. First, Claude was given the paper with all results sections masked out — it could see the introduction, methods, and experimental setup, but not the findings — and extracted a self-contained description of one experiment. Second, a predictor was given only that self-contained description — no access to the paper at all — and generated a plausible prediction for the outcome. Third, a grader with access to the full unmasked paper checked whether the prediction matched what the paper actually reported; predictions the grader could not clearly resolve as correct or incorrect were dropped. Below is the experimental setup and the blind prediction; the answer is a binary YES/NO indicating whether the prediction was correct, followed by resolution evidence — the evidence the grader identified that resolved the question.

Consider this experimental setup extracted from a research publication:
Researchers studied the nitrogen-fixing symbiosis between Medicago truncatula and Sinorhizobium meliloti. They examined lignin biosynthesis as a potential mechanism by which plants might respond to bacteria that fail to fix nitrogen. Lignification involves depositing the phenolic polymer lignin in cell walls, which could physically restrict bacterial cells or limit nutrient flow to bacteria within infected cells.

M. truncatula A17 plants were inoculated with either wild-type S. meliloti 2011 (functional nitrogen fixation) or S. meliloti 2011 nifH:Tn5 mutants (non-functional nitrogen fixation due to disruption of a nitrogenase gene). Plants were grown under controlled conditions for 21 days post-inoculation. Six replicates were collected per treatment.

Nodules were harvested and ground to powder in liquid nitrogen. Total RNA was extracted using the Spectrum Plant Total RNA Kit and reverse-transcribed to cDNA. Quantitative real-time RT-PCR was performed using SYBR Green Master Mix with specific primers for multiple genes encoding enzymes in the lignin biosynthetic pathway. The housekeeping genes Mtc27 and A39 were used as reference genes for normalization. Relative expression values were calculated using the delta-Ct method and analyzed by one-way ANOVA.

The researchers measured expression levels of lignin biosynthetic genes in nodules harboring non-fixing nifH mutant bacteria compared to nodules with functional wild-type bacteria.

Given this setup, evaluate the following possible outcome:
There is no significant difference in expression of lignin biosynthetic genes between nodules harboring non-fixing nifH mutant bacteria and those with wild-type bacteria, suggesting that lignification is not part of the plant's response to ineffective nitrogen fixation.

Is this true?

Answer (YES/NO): NO